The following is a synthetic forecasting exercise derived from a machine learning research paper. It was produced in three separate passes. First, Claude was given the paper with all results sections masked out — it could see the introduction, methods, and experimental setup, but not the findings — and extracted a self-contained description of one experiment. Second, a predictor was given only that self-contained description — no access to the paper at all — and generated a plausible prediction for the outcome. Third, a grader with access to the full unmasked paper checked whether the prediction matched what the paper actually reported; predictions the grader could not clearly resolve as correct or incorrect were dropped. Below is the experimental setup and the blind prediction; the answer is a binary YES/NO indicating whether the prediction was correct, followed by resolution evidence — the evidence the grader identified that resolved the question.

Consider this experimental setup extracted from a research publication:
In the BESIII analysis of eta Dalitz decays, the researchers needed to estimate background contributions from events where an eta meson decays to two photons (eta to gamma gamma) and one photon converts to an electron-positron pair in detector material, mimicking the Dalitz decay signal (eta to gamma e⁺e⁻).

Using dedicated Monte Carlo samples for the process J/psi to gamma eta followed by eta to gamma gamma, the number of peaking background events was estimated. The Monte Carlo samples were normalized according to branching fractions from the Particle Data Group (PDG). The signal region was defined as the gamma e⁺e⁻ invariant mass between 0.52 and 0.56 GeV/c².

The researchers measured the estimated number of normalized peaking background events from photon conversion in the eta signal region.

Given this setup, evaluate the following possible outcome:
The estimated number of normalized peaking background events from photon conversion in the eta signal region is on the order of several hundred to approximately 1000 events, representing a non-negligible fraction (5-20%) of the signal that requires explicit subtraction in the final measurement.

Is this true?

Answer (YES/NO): NO